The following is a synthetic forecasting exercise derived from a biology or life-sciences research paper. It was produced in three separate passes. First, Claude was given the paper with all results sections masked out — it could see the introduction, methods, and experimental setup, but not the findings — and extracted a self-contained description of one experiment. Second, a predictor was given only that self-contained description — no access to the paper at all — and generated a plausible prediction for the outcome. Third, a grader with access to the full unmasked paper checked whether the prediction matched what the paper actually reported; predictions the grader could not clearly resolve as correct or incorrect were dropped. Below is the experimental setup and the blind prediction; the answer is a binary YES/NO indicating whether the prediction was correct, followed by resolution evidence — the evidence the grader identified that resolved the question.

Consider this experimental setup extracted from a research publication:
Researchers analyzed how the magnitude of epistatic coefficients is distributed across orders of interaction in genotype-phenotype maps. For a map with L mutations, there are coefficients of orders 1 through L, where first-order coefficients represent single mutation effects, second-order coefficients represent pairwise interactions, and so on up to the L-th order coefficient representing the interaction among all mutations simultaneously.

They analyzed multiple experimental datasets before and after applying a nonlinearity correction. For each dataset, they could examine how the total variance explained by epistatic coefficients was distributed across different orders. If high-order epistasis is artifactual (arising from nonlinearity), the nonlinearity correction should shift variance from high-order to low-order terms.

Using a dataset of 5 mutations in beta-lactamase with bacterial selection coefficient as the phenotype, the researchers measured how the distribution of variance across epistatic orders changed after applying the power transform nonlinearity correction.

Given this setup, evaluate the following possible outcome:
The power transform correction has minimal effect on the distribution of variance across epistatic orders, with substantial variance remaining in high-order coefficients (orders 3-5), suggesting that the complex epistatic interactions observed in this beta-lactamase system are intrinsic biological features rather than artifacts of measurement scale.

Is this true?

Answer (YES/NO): NO